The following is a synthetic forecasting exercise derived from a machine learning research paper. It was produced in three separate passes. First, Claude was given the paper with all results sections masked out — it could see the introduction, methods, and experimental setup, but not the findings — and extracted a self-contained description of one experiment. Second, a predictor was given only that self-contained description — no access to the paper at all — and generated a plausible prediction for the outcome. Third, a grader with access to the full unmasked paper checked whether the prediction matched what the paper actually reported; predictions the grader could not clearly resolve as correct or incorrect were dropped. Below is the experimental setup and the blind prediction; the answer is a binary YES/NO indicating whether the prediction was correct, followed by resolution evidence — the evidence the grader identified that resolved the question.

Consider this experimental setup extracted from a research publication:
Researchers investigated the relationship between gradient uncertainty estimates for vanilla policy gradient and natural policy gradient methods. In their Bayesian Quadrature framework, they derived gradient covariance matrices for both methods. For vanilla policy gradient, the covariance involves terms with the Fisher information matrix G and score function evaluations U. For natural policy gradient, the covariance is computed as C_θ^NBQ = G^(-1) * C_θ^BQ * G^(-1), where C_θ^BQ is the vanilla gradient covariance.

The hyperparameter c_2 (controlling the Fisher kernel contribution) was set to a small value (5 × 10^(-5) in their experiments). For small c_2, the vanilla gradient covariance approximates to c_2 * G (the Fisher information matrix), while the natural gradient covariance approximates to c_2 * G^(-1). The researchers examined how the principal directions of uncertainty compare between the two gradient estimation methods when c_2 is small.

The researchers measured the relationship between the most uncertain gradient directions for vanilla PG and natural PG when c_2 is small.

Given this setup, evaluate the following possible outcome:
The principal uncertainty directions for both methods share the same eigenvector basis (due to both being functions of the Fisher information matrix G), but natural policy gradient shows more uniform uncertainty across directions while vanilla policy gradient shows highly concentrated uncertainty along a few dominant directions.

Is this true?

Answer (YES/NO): NO